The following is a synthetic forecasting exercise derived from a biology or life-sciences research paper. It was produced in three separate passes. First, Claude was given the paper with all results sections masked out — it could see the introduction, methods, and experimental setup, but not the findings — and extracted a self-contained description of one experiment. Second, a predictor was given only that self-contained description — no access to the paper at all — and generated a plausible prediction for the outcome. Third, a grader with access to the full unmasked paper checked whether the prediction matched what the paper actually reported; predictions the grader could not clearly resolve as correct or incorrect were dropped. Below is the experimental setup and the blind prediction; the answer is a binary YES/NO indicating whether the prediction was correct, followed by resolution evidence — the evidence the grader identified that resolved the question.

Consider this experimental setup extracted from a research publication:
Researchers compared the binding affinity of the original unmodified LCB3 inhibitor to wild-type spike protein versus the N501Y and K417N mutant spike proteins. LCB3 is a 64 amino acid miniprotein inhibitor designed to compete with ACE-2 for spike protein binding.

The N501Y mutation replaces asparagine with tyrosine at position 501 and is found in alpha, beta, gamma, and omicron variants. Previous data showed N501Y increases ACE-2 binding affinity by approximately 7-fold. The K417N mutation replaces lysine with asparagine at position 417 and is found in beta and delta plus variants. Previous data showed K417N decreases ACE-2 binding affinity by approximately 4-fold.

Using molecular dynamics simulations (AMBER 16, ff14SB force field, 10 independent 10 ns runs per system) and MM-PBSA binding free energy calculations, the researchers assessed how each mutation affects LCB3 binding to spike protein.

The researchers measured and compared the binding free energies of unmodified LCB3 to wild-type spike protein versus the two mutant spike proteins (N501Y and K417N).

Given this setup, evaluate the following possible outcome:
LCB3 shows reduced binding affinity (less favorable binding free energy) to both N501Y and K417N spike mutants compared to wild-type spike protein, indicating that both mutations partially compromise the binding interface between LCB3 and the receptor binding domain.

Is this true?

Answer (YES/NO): YES